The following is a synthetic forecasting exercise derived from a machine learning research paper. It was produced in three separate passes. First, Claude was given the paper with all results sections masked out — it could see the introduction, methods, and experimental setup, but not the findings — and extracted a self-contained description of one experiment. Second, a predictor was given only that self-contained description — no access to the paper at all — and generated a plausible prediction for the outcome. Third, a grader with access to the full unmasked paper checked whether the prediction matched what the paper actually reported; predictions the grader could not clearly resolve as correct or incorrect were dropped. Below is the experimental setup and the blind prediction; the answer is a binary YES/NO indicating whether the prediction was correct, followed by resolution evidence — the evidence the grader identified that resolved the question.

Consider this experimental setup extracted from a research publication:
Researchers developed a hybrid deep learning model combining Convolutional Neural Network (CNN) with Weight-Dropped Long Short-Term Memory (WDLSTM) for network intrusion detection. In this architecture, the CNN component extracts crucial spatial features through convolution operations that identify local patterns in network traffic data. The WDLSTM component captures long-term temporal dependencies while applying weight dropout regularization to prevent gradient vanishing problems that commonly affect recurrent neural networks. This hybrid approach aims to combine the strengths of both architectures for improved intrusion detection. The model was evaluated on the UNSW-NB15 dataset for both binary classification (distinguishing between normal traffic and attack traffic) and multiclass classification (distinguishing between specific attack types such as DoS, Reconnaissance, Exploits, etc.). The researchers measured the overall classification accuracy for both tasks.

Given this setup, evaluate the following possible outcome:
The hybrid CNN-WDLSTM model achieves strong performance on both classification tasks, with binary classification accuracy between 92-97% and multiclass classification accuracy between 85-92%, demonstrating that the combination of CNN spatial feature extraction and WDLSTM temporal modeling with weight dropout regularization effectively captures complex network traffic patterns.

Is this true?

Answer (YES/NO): NO